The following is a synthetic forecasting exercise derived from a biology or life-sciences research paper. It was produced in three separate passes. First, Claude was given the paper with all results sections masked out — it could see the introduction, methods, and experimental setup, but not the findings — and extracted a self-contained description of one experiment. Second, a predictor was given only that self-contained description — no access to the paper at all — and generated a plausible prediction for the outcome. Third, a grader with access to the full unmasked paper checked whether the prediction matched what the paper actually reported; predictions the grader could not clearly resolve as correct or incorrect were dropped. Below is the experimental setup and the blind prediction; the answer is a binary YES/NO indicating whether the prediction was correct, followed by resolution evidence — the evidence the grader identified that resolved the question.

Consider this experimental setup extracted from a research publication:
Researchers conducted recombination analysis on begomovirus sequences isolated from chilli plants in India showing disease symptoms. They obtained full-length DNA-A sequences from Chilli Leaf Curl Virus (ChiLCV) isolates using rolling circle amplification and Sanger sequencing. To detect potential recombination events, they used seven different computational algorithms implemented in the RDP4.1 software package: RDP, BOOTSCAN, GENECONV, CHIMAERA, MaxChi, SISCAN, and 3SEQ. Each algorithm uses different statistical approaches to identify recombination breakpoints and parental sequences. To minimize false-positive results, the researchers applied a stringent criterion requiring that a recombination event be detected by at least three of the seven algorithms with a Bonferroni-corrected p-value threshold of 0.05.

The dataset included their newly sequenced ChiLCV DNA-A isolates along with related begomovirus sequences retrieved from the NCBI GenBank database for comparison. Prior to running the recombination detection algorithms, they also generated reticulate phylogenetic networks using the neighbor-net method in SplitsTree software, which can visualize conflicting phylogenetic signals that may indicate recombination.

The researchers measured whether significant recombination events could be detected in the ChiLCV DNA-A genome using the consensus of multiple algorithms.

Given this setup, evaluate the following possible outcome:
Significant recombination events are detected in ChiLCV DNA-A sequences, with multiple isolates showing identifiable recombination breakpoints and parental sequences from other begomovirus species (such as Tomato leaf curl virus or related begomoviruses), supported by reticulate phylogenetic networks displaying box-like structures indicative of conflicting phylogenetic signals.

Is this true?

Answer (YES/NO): YES